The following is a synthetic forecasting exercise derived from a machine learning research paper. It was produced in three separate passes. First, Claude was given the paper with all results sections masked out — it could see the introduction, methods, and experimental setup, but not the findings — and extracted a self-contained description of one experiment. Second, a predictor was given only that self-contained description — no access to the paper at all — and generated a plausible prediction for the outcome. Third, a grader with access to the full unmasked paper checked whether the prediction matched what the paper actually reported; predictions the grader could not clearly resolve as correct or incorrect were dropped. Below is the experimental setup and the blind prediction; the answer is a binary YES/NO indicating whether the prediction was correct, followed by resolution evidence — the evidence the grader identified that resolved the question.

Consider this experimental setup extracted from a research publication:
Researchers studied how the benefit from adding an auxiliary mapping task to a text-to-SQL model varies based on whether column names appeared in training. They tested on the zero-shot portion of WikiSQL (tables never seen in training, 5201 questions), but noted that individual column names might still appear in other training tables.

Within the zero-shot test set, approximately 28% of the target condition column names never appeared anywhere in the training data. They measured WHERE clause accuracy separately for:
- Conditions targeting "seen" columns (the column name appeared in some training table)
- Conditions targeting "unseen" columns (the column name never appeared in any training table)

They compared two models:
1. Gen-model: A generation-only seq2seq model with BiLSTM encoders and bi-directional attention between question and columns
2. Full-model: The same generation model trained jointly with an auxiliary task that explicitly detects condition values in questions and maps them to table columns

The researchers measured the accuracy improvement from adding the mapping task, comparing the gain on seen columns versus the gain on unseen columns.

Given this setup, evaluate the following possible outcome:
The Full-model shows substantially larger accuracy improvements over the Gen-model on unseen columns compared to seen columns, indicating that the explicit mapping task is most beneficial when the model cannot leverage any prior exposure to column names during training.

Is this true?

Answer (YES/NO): YES